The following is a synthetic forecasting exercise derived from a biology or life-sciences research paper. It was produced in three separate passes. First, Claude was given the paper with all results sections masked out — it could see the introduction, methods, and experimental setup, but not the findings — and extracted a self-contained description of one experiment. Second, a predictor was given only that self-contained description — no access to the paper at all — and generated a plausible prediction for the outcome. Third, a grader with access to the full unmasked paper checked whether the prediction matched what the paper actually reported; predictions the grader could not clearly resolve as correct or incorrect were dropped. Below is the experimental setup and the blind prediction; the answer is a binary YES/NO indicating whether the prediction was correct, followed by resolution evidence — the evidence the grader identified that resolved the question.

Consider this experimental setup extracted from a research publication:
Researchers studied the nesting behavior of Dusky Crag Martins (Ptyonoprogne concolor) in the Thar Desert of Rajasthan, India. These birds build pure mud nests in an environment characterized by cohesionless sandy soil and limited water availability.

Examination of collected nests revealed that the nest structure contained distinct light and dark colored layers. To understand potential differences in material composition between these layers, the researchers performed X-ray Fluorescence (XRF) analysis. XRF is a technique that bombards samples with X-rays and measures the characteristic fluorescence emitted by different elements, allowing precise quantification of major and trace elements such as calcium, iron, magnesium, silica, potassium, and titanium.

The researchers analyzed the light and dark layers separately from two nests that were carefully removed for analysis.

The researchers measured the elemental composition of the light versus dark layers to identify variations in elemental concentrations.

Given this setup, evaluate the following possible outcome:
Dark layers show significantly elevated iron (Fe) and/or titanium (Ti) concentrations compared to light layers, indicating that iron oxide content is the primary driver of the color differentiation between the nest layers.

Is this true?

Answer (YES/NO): YES